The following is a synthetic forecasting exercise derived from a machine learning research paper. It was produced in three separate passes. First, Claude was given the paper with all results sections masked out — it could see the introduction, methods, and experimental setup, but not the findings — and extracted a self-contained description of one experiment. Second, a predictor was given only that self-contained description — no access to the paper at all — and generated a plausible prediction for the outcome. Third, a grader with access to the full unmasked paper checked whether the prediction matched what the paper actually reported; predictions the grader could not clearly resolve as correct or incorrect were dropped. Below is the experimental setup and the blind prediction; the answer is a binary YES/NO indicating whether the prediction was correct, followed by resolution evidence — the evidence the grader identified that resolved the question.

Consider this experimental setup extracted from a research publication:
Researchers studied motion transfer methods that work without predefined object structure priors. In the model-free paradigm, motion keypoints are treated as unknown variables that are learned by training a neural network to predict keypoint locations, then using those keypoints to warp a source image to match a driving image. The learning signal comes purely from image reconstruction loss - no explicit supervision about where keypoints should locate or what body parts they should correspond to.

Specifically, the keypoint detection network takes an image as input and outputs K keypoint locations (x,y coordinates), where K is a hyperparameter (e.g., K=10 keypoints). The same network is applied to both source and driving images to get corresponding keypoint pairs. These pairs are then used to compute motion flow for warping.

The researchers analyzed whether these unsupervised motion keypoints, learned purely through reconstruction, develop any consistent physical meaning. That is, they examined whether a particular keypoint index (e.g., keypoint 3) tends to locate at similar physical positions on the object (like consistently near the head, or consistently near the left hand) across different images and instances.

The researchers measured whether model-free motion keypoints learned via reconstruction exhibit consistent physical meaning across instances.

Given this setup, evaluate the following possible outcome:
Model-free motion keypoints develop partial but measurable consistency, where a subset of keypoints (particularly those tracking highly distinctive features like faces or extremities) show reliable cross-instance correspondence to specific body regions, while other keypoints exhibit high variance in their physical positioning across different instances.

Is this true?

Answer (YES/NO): NO